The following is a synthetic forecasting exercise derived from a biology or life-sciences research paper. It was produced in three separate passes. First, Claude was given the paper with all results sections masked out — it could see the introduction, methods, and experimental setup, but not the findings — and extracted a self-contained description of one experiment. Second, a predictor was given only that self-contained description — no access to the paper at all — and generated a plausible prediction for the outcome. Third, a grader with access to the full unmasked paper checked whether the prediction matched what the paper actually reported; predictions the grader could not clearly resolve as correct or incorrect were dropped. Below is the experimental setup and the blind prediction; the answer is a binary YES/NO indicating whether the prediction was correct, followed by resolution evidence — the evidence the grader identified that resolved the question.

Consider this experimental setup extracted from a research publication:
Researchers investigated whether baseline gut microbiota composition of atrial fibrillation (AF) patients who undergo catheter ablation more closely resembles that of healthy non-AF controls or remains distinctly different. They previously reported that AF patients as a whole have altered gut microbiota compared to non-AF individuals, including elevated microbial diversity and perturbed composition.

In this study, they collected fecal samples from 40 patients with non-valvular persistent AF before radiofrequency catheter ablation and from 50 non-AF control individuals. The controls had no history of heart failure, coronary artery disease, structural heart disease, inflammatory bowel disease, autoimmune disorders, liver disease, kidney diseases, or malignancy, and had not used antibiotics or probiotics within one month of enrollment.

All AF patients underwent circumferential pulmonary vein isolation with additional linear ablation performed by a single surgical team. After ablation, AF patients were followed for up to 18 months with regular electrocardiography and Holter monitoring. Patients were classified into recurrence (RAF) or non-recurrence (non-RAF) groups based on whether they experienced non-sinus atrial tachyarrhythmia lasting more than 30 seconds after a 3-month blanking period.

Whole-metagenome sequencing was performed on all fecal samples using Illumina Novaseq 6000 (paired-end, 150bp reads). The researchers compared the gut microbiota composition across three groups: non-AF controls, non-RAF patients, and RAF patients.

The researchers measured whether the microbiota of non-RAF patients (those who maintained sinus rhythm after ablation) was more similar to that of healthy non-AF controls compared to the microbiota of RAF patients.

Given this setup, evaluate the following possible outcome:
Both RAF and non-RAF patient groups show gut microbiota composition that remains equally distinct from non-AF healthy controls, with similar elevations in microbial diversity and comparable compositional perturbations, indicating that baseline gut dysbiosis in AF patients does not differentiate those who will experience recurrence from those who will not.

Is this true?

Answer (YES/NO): NO